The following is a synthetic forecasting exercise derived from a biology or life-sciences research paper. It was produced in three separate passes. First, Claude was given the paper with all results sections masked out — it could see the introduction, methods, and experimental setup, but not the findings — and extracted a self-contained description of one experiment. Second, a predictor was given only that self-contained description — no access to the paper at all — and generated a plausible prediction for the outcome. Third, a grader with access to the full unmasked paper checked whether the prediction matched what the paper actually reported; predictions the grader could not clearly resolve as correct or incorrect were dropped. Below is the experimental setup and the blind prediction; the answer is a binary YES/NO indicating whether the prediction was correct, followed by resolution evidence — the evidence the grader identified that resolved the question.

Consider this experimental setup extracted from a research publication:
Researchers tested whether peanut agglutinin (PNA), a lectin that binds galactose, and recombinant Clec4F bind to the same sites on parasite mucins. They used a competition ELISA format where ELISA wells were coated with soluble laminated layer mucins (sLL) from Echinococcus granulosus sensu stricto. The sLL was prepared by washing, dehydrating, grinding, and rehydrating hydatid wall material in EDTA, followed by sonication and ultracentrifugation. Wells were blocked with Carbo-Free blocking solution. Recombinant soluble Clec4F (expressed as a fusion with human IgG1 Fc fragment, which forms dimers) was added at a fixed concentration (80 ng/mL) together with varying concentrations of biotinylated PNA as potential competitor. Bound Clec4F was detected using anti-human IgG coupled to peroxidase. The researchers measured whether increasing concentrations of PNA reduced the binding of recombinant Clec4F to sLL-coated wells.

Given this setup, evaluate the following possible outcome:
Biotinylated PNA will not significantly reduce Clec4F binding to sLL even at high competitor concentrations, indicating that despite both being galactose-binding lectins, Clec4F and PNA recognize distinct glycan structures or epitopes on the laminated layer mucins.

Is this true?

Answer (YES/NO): YES